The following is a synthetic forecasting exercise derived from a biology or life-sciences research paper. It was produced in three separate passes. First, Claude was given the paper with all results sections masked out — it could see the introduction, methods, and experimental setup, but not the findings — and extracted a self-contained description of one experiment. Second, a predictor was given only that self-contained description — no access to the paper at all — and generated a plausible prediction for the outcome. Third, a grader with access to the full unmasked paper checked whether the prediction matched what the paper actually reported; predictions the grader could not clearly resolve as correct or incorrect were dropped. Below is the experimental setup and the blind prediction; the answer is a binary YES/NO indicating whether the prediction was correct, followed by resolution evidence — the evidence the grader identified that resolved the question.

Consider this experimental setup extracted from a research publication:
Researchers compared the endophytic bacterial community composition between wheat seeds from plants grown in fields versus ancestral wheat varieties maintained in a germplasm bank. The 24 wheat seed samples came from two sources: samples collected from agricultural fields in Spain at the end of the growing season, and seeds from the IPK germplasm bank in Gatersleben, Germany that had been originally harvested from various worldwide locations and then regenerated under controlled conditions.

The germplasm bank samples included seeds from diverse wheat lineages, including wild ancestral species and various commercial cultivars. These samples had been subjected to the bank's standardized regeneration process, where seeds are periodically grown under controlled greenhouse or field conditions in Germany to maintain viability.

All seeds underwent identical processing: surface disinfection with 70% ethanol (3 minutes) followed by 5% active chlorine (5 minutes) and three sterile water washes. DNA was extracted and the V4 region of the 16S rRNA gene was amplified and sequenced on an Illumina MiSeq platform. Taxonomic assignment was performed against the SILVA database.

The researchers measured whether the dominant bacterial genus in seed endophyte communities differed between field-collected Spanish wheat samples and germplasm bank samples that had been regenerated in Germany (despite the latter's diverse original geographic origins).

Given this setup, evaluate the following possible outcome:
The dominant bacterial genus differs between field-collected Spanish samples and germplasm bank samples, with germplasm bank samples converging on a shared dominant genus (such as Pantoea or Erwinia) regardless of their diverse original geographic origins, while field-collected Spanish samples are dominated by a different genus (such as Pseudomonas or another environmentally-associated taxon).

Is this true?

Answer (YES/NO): NO